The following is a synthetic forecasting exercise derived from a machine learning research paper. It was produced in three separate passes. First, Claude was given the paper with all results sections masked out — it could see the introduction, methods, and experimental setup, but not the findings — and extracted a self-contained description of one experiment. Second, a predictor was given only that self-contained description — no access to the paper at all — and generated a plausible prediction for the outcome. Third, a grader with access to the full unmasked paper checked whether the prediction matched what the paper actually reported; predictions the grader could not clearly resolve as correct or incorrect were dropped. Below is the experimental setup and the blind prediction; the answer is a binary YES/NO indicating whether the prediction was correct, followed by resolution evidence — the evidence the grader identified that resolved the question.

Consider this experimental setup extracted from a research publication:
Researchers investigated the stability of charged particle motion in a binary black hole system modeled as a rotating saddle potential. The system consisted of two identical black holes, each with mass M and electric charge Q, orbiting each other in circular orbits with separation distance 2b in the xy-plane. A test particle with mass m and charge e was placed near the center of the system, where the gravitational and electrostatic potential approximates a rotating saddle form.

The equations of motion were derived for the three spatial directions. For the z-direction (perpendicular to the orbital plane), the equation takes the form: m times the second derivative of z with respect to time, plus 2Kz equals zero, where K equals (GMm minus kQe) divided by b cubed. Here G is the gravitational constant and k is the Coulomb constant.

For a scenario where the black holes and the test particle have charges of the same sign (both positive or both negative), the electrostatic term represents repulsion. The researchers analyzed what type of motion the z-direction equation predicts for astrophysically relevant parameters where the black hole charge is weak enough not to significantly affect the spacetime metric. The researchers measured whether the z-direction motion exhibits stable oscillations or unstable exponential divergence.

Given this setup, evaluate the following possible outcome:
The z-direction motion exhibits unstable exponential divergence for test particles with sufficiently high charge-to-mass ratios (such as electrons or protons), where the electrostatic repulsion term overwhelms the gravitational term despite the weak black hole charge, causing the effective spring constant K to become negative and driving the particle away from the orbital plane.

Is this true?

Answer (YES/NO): NO